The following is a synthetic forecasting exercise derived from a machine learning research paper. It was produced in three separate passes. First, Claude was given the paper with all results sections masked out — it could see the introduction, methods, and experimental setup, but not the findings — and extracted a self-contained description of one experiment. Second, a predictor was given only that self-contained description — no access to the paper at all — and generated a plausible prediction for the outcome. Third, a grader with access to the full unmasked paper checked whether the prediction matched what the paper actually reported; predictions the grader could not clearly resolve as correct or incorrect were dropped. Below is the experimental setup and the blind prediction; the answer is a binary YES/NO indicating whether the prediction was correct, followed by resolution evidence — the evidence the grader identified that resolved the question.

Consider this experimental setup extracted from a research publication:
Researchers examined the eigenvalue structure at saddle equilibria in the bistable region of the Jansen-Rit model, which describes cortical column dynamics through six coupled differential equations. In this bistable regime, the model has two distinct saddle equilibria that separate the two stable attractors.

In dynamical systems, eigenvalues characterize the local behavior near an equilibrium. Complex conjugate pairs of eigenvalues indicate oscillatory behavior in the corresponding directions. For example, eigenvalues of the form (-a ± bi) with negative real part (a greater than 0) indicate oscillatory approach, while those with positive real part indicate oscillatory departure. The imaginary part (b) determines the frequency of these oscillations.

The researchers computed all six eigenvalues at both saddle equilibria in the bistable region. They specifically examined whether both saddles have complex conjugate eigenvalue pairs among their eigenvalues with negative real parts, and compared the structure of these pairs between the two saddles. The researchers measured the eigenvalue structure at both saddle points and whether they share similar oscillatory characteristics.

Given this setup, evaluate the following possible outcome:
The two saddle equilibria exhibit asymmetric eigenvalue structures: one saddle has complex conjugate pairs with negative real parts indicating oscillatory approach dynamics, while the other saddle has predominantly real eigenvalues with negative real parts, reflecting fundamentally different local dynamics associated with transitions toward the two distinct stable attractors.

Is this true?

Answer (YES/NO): NO